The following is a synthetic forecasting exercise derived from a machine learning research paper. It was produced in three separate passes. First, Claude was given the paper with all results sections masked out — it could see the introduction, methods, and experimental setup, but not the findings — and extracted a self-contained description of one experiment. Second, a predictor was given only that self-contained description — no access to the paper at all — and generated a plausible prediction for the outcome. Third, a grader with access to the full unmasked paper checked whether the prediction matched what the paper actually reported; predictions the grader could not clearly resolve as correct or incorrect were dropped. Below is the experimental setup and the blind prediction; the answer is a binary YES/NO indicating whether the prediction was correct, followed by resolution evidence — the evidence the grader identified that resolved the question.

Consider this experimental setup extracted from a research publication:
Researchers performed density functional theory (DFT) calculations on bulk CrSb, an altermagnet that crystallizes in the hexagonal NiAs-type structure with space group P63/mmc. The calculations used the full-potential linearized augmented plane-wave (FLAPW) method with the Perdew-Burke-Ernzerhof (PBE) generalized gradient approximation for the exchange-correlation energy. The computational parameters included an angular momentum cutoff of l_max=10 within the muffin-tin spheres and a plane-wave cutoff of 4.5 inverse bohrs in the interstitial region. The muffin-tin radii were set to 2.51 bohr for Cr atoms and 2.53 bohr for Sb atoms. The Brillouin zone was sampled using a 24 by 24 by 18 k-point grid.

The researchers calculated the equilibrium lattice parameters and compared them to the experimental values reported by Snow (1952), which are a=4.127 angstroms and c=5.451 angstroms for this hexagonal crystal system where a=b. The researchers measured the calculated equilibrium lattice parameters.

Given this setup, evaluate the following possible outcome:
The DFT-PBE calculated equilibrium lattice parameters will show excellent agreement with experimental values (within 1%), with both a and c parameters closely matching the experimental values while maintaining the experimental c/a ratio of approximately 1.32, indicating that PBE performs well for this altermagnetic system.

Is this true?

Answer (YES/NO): YES